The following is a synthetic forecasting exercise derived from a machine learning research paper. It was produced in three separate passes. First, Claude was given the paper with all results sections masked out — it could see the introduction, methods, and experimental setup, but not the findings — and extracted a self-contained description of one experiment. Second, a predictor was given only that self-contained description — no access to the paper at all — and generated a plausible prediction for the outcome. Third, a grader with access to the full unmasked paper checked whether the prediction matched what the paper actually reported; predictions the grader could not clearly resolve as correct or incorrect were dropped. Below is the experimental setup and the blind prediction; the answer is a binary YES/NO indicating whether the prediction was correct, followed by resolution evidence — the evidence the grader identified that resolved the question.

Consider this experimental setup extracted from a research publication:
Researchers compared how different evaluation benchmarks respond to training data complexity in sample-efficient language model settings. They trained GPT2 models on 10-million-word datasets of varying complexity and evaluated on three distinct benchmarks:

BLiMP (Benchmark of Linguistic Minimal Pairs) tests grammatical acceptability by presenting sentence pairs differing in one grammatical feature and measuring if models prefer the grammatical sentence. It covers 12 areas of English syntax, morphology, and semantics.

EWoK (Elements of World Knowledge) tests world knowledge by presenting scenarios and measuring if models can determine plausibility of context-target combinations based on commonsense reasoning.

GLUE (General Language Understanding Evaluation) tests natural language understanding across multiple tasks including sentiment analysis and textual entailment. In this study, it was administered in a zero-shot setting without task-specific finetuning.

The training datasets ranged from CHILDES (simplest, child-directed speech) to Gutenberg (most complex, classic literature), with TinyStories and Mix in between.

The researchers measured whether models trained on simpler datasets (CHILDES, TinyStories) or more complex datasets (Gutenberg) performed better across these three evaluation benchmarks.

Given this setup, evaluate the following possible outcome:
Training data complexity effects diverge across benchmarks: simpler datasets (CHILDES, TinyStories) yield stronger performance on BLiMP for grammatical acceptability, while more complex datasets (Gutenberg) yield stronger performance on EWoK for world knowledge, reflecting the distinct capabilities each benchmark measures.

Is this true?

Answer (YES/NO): NO